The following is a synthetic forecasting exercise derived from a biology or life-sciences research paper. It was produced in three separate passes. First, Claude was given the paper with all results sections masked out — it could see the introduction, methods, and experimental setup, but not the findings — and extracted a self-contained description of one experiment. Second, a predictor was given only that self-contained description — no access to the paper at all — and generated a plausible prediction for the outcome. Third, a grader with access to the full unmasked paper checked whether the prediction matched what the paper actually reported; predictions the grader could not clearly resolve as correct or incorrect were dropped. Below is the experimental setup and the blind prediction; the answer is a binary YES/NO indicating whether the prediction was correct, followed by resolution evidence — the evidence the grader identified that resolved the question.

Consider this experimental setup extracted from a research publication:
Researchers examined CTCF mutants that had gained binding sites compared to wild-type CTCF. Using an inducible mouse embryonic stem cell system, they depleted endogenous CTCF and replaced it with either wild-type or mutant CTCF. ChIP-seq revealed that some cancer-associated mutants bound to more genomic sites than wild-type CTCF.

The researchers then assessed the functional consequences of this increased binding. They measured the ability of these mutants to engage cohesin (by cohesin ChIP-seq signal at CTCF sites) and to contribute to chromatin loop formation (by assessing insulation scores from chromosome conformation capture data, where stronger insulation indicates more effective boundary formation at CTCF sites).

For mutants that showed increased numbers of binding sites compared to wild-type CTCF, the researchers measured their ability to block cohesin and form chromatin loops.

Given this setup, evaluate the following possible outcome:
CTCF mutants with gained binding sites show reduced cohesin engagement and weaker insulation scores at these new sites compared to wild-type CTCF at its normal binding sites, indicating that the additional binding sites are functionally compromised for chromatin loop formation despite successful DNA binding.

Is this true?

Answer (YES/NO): YES